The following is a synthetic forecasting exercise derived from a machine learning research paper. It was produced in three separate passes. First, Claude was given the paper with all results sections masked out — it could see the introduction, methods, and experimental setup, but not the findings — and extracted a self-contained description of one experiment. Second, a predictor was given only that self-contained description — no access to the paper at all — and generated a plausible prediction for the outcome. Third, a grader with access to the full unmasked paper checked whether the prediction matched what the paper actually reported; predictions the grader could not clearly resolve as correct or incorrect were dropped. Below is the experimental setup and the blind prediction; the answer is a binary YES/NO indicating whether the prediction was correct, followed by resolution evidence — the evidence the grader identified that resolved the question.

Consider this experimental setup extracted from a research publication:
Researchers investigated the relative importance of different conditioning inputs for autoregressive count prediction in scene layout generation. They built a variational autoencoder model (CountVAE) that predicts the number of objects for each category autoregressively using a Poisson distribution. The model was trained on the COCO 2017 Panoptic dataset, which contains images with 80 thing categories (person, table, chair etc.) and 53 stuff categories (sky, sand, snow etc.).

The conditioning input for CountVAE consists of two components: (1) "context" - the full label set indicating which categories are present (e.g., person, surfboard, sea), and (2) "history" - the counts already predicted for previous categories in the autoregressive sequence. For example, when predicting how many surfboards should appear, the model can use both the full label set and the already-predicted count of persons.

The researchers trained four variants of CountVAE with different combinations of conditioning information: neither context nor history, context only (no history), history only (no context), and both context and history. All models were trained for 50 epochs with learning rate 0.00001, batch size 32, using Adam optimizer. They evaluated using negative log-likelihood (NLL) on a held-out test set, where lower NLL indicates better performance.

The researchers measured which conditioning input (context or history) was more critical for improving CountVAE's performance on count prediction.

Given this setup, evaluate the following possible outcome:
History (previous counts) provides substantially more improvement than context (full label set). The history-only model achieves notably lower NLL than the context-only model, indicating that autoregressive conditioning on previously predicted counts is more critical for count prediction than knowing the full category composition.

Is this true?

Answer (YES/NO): NO